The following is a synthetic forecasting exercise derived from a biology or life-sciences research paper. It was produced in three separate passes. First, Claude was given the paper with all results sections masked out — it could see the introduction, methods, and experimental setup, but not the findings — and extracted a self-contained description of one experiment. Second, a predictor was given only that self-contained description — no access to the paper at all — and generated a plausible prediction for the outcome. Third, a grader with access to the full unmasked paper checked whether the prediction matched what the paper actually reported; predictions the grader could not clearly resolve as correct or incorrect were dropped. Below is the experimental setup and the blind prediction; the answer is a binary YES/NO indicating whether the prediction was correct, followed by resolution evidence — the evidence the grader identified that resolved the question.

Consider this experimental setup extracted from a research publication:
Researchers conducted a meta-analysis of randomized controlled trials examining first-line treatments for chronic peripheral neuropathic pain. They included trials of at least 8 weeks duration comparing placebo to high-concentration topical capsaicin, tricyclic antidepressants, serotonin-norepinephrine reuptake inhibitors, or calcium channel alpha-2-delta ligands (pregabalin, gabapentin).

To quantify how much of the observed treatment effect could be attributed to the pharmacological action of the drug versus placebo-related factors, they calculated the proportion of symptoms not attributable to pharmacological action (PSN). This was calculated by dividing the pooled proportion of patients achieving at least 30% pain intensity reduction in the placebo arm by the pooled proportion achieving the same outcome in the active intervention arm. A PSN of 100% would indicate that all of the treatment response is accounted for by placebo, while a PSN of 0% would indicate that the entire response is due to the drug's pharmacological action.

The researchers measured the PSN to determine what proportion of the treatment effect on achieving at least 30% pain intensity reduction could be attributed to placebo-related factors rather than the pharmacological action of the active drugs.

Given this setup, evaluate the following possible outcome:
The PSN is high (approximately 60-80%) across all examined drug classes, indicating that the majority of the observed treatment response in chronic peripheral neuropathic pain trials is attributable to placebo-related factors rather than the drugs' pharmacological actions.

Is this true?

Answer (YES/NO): YES